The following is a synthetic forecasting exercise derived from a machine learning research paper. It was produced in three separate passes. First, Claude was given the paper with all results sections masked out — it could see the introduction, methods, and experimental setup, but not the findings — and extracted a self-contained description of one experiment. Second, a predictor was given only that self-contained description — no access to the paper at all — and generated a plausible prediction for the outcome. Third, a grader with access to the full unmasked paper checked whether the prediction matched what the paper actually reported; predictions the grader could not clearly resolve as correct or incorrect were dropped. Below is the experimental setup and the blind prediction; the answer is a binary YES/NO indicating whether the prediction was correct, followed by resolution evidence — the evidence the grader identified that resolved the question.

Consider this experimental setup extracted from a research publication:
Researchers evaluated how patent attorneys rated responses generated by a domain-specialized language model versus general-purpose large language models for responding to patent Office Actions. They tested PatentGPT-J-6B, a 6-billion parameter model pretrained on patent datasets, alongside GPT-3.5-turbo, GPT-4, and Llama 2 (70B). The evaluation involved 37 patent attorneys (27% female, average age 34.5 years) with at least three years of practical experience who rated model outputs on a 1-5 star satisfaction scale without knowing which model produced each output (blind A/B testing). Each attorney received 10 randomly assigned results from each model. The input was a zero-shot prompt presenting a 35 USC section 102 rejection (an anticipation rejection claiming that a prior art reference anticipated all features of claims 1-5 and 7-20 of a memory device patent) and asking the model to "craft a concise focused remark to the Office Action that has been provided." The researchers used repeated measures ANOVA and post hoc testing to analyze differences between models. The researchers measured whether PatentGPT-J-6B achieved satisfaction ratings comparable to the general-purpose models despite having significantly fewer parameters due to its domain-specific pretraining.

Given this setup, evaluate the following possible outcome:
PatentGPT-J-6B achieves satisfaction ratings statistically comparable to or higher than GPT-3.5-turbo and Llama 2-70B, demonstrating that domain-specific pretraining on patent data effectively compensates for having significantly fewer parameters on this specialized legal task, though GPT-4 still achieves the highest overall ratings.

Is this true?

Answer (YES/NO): NO